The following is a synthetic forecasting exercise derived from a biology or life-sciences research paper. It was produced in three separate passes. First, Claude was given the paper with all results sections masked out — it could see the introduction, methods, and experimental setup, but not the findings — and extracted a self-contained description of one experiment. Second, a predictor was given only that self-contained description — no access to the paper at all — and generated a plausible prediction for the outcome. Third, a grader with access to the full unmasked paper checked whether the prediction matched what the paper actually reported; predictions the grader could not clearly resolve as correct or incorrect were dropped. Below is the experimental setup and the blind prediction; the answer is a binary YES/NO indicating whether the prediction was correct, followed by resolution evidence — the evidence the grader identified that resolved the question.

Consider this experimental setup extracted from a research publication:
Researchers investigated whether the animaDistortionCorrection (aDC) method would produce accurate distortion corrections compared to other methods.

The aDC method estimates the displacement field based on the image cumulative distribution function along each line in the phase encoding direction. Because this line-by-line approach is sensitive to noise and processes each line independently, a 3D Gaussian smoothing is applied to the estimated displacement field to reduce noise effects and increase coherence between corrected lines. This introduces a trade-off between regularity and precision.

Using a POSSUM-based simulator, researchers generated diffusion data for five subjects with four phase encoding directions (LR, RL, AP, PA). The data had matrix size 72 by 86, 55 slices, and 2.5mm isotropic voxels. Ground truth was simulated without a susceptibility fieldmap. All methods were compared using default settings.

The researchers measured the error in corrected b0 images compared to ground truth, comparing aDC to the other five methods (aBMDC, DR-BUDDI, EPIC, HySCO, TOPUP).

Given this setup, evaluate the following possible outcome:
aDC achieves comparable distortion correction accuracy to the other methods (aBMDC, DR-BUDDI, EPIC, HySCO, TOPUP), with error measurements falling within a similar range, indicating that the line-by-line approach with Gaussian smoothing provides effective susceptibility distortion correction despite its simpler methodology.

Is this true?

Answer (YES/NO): NO